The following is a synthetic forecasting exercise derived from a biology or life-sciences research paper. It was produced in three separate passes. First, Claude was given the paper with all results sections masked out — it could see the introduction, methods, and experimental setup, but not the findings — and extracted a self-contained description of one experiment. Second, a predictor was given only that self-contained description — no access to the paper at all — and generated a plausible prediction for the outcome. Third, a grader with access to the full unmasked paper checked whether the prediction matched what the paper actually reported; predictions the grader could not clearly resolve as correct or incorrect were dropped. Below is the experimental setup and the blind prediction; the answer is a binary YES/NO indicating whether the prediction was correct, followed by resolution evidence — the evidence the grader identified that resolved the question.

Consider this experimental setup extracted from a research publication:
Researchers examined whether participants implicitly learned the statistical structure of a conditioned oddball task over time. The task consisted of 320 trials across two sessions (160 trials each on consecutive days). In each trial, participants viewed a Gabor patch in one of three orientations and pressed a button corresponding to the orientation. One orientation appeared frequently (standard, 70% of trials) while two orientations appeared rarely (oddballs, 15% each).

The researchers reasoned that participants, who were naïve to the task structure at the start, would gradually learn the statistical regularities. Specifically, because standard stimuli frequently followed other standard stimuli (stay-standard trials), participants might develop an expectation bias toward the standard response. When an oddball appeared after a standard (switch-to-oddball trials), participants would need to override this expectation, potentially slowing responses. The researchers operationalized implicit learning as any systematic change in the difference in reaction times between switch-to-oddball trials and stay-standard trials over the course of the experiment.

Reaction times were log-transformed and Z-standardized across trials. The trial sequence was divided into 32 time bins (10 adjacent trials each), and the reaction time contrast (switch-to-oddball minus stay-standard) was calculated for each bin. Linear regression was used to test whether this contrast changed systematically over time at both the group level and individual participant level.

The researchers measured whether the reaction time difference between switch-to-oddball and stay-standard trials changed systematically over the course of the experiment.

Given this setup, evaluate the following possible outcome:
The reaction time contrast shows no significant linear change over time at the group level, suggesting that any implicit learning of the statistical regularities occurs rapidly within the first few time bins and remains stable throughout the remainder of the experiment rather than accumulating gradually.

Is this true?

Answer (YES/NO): NO